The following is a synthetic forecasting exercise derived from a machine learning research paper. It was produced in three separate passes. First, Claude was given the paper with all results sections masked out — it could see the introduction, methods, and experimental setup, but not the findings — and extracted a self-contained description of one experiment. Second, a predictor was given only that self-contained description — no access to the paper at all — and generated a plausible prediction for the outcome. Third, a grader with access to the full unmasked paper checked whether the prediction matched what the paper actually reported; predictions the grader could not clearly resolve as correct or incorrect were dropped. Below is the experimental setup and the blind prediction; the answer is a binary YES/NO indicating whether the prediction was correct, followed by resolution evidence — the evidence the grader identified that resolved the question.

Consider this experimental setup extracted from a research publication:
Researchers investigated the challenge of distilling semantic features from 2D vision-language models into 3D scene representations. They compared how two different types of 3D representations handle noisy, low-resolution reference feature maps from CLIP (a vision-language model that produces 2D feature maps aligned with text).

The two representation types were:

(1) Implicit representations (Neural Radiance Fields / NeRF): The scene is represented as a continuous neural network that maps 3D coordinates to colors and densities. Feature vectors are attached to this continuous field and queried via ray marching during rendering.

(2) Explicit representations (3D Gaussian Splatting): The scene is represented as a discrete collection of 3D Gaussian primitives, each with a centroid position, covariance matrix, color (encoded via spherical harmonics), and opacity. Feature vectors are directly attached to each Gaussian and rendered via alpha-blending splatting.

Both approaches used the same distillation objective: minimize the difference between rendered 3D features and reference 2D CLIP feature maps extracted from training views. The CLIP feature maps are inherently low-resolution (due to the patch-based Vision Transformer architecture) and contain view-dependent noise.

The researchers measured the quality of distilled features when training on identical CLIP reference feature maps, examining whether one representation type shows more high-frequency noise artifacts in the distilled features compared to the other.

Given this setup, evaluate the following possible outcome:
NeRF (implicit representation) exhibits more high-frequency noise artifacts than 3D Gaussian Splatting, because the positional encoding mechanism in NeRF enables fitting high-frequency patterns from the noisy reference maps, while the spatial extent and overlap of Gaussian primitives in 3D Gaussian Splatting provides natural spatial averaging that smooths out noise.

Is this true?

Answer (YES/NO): NO